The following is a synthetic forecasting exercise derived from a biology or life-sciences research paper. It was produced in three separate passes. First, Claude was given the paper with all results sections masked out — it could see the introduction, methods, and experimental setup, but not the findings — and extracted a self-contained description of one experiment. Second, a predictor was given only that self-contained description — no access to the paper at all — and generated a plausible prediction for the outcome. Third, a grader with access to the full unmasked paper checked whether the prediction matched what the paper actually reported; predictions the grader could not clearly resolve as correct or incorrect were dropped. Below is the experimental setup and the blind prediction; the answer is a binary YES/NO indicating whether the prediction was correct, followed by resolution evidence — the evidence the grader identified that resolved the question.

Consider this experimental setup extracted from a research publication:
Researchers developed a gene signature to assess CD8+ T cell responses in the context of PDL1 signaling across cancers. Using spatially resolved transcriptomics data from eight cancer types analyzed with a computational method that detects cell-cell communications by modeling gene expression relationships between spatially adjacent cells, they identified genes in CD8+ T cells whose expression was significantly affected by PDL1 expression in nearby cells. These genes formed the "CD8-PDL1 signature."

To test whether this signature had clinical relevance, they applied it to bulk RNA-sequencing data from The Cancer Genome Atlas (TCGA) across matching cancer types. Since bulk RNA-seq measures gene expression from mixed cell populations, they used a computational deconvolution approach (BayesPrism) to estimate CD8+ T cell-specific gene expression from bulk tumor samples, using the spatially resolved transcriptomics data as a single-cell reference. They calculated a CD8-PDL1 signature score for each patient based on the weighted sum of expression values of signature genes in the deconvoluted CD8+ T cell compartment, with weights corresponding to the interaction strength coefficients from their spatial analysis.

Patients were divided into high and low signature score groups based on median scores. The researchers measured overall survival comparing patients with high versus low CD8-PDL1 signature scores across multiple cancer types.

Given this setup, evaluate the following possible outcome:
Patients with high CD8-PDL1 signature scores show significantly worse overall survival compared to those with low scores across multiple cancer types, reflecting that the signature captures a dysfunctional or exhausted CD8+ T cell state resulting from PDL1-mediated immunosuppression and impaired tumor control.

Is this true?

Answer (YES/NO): NO